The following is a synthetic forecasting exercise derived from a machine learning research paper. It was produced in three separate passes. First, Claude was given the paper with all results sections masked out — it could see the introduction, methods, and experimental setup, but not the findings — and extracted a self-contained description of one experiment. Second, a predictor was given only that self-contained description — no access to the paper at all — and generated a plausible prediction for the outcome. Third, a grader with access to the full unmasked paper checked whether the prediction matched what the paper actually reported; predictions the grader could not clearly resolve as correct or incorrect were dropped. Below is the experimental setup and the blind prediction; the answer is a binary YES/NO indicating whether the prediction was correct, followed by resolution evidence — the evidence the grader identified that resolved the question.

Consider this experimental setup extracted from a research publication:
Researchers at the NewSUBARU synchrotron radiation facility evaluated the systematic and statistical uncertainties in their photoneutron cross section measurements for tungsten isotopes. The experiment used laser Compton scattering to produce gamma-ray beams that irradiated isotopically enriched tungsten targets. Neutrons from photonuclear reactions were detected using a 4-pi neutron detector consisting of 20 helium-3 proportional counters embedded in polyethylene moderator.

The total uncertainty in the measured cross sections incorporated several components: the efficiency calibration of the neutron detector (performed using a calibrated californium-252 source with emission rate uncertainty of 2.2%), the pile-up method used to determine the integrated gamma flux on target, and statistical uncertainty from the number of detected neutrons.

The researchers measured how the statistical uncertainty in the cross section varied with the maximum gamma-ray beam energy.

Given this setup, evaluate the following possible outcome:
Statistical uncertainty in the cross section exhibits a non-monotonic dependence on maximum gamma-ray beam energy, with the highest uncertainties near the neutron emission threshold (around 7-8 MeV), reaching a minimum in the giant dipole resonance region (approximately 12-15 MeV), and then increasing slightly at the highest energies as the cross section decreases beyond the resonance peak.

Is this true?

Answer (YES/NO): NO